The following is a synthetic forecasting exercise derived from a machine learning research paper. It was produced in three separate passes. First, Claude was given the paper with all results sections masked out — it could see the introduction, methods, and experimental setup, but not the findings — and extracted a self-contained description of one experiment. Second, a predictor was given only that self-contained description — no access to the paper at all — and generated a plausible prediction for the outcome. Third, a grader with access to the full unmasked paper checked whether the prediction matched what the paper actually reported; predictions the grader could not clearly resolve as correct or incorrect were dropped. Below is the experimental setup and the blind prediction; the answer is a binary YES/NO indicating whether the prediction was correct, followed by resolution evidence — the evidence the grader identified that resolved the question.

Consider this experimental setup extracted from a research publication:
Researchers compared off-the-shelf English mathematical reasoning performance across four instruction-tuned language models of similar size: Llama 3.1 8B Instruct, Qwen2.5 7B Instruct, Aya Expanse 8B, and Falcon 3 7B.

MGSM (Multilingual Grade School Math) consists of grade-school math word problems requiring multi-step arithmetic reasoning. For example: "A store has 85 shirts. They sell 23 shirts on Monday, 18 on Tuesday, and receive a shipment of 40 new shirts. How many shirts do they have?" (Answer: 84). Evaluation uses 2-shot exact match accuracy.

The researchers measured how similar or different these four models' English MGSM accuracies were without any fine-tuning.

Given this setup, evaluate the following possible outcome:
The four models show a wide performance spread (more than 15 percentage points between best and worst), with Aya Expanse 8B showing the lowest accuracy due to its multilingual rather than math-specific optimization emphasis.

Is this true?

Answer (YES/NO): NO